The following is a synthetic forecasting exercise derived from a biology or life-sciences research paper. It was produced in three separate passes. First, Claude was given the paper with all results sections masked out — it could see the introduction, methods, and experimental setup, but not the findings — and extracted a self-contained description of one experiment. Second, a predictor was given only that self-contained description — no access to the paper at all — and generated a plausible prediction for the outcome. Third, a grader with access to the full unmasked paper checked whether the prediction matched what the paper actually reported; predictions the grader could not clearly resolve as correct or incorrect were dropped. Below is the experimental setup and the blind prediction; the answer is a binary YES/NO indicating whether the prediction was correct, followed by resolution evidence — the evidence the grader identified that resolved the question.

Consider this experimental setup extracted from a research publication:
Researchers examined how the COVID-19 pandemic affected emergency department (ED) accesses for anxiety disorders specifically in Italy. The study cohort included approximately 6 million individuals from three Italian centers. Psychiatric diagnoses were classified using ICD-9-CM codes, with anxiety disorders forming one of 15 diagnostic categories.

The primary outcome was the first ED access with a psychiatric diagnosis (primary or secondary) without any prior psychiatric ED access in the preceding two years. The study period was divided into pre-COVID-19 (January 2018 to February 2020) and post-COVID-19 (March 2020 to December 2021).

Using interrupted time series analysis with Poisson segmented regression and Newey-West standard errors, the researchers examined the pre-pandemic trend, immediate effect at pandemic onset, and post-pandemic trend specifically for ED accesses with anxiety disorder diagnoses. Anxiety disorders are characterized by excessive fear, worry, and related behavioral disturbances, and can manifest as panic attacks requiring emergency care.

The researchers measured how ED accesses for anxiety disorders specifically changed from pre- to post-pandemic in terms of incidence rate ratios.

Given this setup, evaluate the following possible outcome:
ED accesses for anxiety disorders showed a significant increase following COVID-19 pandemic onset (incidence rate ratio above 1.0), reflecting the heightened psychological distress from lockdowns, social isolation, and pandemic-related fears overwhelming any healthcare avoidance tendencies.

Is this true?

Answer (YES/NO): NO